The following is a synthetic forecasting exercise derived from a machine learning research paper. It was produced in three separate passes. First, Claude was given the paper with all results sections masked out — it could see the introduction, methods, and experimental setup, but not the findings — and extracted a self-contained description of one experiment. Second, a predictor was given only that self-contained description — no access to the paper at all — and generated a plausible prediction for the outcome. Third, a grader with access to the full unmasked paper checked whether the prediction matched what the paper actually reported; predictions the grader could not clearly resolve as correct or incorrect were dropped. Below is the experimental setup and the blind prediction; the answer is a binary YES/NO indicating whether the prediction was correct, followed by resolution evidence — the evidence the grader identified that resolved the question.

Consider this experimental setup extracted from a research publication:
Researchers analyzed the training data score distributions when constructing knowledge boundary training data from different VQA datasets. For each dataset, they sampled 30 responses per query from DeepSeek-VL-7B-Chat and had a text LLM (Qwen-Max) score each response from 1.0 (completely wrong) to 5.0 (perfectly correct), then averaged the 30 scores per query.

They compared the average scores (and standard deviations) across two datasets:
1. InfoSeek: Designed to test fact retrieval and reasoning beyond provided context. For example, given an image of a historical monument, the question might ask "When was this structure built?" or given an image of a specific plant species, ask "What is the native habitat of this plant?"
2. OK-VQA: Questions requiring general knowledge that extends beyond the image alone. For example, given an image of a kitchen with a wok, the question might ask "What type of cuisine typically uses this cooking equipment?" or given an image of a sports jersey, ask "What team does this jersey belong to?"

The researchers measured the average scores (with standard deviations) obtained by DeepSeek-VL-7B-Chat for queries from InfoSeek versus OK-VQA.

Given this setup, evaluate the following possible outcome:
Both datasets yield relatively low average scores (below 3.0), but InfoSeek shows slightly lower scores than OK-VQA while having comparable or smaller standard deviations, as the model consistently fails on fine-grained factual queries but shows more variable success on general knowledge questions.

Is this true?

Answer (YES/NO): NO